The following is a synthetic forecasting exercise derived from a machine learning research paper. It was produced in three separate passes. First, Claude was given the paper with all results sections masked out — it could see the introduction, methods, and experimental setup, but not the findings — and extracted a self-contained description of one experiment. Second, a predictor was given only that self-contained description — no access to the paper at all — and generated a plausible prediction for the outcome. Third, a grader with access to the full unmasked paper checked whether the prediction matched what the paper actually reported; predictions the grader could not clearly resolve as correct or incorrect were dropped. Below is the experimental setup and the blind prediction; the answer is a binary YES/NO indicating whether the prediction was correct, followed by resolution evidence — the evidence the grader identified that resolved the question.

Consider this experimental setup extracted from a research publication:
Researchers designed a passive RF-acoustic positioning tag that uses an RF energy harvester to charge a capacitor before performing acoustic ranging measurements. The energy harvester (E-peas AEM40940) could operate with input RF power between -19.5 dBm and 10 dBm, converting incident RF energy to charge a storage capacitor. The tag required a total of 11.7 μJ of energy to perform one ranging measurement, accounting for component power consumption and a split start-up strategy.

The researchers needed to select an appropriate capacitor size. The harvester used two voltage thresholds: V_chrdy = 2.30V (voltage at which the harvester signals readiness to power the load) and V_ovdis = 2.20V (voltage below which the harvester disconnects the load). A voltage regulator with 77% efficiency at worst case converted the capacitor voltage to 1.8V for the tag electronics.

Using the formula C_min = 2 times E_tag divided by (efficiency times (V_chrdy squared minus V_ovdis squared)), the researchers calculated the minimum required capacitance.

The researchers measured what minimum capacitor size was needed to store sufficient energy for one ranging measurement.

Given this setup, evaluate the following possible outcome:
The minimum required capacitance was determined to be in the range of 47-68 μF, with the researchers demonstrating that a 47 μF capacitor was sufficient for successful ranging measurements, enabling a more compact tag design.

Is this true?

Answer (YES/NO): NO